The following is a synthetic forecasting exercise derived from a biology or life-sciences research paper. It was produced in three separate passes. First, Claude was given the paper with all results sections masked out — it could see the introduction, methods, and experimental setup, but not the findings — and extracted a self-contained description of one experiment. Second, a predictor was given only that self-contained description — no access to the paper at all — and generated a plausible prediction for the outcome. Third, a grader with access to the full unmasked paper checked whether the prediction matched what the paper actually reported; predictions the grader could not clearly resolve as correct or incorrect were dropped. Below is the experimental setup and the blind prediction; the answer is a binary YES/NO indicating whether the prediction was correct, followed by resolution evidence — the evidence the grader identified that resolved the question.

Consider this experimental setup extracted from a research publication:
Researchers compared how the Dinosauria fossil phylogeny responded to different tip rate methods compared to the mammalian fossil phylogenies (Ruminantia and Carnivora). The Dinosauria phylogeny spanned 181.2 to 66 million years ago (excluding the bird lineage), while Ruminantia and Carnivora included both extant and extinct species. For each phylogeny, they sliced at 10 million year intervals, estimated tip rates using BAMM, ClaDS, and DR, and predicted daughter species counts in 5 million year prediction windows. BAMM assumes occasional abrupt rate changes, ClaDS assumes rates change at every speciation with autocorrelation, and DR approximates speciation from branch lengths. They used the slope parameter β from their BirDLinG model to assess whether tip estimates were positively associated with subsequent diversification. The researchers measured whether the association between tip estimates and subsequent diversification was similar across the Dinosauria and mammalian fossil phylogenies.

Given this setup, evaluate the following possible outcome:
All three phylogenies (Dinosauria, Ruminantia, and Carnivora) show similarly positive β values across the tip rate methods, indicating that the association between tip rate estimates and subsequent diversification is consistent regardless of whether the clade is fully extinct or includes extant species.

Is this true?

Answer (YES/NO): NO